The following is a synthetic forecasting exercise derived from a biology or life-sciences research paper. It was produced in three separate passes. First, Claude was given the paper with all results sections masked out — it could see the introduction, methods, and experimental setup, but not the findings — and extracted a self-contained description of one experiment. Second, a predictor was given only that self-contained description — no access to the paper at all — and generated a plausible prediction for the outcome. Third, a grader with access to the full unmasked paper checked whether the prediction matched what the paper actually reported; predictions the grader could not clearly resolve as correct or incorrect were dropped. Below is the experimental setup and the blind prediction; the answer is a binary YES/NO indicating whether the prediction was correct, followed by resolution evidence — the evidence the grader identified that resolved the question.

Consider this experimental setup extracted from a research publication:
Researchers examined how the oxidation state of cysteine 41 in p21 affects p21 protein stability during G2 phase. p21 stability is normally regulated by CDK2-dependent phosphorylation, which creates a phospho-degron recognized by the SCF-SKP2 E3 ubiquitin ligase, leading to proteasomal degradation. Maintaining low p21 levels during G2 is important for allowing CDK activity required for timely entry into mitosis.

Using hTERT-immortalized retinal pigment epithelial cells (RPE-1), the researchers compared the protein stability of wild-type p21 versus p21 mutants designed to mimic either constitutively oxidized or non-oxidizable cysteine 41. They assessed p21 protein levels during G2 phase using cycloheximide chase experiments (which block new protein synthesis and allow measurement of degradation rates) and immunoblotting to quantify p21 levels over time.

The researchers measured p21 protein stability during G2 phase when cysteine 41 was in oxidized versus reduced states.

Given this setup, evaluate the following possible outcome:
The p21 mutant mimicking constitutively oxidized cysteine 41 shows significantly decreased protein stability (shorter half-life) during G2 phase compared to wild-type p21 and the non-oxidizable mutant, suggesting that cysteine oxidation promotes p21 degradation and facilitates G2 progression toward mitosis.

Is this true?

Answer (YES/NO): YES